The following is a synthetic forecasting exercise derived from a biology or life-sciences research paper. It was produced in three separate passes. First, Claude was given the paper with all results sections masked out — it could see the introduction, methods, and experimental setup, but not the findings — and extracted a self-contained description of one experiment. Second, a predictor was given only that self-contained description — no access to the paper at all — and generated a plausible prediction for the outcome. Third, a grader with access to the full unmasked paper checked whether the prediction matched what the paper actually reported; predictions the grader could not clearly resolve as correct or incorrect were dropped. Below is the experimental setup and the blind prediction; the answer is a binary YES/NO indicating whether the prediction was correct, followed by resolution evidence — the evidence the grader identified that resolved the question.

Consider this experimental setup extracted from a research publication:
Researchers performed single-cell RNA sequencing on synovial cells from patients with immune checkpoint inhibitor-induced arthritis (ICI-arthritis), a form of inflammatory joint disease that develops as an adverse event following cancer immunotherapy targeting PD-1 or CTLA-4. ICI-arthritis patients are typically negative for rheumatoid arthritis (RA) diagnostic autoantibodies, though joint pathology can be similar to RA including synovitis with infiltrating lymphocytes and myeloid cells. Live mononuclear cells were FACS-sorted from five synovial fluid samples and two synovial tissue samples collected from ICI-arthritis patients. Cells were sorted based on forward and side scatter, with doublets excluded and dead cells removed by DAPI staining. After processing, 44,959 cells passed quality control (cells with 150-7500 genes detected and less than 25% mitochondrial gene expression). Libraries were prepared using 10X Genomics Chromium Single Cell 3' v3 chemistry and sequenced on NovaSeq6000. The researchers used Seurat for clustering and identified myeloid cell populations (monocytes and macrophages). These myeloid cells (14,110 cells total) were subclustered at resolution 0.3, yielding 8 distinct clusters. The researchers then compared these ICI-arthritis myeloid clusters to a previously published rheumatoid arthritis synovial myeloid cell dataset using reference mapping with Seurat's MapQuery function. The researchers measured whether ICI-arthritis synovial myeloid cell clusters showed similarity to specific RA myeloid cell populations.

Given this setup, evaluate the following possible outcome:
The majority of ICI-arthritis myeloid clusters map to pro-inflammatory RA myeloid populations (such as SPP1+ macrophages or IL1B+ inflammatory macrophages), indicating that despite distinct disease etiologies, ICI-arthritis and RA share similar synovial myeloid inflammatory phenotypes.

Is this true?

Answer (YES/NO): YES